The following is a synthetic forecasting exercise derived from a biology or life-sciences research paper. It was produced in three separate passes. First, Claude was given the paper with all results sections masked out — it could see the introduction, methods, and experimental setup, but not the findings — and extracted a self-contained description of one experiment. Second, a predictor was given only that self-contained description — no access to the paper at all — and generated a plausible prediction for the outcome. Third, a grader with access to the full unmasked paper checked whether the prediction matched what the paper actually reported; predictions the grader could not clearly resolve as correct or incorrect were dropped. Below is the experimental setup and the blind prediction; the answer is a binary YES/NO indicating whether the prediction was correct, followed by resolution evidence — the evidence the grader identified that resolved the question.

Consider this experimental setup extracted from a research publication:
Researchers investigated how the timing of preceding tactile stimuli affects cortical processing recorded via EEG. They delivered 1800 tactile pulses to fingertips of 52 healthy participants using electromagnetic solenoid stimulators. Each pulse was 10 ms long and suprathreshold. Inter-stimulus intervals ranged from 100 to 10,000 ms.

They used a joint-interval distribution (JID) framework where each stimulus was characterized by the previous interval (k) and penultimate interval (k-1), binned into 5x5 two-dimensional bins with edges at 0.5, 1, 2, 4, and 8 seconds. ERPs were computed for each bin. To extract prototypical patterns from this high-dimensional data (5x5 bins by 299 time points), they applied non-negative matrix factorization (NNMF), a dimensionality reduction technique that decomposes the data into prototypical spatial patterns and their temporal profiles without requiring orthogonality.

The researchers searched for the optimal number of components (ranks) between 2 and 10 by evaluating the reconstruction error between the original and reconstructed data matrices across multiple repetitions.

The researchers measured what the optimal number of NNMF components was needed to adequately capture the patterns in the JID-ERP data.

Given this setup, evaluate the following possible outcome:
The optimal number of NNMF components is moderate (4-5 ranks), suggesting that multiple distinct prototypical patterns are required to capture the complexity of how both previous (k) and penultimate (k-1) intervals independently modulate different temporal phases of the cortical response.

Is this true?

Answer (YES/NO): NO